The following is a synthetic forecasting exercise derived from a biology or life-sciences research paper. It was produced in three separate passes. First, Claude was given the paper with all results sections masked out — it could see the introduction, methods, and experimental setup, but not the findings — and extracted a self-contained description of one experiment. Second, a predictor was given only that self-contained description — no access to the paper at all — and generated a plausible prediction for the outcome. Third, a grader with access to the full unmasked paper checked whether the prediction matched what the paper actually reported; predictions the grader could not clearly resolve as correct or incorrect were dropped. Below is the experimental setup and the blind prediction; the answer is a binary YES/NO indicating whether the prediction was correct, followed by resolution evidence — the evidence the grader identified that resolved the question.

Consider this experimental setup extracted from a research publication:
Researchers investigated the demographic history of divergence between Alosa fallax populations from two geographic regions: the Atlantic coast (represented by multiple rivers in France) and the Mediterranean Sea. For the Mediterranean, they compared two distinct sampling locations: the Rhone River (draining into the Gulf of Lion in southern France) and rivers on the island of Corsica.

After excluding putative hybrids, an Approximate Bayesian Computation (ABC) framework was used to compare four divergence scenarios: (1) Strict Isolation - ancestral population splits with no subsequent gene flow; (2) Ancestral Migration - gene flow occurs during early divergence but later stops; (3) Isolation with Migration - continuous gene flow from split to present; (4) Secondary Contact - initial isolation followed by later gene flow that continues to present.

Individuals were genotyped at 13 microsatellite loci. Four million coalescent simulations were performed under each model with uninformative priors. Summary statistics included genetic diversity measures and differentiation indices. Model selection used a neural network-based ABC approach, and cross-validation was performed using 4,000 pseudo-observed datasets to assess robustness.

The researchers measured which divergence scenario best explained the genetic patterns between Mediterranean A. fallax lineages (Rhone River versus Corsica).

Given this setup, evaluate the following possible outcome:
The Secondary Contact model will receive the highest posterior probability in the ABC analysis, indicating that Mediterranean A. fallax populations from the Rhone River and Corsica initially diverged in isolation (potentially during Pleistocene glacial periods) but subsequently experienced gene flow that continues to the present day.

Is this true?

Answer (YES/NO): YES